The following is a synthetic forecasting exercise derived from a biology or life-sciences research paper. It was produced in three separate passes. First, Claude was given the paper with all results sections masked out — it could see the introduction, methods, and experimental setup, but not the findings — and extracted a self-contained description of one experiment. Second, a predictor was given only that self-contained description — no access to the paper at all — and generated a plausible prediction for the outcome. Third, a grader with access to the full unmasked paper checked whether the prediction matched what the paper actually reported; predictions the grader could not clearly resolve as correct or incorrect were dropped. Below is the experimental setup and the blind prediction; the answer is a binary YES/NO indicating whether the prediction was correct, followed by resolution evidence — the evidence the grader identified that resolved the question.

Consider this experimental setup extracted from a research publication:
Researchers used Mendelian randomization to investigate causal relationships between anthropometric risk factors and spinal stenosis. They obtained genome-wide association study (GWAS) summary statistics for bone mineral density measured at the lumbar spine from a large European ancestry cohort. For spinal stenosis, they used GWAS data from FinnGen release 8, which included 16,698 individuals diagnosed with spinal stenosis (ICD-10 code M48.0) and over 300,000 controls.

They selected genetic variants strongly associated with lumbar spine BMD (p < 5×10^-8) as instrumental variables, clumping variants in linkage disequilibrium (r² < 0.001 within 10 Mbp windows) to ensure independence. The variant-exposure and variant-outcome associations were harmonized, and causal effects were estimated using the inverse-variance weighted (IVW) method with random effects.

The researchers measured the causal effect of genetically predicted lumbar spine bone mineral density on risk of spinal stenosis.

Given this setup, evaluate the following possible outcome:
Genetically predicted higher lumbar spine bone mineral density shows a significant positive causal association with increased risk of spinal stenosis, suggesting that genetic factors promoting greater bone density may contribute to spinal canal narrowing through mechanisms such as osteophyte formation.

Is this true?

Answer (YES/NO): YES